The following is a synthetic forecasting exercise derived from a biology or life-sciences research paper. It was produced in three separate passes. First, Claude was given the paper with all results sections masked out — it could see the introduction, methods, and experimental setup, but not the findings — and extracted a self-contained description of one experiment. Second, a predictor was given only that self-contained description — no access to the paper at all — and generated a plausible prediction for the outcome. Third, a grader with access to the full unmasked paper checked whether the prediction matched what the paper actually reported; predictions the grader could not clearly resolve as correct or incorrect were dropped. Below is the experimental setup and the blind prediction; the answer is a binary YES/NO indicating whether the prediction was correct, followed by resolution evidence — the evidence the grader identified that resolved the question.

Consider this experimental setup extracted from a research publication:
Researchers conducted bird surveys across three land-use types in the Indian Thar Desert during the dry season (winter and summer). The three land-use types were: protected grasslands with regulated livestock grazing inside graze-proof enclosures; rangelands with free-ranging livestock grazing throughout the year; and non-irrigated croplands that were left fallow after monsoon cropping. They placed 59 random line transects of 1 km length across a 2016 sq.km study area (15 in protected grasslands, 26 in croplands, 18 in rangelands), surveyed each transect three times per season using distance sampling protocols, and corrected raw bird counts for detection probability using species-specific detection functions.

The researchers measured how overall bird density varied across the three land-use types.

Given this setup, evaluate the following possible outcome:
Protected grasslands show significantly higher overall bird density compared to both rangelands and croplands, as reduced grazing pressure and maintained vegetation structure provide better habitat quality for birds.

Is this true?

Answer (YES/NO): NO